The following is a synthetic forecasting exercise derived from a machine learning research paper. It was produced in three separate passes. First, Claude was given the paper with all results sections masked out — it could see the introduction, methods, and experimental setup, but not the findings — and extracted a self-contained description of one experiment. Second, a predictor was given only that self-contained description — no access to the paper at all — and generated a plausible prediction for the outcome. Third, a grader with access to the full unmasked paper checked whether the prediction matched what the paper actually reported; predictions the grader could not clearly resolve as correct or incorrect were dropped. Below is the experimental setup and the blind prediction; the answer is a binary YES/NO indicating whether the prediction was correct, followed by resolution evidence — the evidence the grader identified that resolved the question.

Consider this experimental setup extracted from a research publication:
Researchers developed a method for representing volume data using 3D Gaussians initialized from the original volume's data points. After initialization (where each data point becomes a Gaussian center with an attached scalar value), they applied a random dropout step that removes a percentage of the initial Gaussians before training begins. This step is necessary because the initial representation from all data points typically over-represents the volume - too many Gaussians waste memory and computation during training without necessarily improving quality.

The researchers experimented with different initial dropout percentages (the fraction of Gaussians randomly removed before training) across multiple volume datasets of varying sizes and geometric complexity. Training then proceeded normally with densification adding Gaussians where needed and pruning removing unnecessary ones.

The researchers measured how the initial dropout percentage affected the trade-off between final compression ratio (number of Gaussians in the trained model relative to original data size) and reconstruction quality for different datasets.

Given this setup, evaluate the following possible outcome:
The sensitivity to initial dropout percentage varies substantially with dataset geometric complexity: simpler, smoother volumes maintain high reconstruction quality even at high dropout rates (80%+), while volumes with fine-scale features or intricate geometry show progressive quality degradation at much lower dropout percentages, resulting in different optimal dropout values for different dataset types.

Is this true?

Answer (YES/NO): NO